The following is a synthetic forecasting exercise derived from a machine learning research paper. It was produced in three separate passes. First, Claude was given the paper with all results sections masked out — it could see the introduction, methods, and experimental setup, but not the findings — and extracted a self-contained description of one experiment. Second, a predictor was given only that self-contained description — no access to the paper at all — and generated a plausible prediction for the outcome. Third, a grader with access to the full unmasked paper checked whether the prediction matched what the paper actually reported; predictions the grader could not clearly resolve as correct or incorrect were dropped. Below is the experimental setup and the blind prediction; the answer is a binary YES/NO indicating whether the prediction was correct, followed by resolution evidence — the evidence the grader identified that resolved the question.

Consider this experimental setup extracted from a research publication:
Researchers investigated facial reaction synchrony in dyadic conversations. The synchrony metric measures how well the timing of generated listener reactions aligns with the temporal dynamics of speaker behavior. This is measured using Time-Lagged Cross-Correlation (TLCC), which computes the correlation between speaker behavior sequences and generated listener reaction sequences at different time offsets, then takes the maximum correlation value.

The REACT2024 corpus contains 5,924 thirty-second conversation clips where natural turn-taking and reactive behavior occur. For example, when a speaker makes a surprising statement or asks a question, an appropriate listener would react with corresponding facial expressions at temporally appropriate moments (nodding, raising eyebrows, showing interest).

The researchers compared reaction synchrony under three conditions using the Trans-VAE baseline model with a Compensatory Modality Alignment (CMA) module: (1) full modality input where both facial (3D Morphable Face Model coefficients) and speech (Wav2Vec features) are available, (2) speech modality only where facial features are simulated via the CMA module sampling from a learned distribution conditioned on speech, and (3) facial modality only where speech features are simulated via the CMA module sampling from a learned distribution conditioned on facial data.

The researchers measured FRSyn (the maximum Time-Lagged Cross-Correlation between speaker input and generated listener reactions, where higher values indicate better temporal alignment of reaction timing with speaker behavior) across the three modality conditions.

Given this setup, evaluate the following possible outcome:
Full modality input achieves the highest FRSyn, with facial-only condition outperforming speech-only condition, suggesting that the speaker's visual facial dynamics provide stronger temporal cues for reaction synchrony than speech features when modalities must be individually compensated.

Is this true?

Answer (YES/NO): NO